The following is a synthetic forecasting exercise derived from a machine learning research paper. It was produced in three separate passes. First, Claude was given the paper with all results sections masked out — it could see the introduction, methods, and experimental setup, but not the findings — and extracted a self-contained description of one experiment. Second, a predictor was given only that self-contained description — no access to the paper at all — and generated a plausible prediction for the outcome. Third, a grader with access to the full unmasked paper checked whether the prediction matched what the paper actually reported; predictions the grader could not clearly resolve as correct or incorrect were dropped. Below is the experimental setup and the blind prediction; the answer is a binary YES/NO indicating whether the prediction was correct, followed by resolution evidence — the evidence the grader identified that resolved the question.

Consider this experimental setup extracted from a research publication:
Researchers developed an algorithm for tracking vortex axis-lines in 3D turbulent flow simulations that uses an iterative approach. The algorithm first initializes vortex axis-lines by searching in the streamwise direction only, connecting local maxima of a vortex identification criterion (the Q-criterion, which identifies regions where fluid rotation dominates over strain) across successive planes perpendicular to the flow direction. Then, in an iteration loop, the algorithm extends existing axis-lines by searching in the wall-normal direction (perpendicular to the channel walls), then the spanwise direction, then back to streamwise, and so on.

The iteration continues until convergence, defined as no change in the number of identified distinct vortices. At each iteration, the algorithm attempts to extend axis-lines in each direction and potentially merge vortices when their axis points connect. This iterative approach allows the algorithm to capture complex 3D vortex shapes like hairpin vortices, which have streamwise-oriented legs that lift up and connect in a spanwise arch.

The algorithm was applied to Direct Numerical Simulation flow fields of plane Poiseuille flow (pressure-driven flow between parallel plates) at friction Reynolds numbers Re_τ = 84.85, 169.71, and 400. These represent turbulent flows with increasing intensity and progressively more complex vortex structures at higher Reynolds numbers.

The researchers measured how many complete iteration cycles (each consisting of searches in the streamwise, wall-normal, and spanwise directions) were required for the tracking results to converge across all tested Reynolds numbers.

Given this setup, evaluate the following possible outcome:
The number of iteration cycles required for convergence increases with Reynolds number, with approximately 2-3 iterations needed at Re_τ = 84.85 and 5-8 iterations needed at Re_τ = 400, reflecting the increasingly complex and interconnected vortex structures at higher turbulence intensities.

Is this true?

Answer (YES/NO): NO